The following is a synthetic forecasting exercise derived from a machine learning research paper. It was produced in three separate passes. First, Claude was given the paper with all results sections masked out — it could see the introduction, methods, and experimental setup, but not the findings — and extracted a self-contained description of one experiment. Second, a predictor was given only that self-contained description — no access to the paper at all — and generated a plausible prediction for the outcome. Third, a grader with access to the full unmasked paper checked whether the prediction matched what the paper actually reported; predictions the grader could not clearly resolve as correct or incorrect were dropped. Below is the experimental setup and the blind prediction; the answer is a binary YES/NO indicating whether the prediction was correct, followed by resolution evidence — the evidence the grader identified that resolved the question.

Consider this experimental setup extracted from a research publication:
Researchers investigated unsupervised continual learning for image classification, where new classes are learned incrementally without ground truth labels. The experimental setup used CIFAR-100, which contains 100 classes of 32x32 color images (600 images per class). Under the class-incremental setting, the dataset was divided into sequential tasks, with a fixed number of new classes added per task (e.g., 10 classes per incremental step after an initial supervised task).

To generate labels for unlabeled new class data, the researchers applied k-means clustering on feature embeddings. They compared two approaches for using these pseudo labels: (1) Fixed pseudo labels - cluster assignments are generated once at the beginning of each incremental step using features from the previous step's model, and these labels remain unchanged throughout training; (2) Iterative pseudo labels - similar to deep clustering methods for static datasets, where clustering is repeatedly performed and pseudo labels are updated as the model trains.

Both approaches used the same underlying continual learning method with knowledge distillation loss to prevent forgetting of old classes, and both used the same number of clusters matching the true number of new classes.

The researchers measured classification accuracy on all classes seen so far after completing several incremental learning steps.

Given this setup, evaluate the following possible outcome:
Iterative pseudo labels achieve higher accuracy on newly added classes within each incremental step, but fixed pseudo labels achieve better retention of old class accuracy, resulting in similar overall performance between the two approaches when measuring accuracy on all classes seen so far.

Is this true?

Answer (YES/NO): NO